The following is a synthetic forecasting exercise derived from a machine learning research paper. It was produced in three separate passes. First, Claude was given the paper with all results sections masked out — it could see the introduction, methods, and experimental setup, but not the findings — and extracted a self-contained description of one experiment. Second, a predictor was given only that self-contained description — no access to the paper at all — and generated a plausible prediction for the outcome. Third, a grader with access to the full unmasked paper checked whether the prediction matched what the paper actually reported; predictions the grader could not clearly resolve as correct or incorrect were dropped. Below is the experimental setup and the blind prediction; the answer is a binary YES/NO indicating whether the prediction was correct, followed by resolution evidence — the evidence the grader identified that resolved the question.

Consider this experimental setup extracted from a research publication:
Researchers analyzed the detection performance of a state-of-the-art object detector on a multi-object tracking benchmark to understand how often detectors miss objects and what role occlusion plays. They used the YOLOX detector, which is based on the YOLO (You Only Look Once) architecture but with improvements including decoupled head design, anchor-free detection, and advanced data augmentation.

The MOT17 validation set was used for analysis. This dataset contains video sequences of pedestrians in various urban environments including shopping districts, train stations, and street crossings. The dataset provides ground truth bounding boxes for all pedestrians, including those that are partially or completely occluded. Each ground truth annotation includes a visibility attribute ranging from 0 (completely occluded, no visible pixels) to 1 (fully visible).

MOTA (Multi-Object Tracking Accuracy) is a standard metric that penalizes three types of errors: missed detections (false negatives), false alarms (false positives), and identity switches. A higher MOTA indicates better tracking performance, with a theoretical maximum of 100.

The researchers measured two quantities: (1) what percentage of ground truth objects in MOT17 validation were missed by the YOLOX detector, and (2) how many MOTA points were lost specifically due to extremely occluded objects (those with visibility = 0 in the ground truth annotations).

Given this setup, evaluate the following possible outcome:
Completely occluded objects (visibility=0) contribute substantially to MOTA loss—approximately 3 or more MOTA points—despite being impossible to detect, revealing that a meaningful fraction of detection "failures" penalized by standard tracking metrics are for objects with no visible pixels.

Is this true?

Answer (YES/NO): YES